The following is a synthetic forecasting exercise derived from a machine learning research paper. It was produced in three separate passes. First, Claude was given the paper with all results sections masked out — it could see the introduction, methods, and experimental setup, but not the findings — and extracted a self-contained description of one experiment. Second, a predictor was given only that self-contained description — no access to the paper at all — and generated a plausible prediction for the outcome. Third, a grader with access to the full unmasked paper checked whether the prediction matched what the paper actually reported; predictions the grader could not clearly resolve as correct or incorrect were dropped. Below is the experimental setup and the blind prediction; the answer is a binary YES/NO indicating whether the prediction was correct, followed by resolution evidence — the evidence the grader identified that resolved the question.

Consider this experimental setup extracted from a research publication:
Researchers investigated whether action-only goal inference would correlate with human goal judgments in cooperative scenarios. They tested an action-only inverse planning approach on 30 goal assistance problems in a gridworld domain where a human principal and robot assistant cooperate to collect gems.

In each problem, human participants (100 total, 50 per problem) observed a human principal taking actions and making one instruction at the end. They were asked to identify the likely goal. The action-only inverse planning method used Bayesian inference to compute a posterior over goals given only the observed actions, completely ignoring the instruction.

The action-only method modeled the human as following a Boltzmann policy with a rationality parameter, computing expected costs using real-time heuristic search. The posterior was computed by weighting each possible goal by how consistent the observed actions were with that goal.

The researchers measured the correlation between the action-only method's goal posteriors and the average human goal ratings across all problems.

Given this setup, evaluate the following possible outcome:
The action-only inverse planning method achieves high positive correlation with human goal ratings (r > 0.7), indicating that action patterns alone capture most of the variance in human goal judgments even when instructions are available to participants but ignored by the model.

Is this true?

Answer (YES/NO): NO